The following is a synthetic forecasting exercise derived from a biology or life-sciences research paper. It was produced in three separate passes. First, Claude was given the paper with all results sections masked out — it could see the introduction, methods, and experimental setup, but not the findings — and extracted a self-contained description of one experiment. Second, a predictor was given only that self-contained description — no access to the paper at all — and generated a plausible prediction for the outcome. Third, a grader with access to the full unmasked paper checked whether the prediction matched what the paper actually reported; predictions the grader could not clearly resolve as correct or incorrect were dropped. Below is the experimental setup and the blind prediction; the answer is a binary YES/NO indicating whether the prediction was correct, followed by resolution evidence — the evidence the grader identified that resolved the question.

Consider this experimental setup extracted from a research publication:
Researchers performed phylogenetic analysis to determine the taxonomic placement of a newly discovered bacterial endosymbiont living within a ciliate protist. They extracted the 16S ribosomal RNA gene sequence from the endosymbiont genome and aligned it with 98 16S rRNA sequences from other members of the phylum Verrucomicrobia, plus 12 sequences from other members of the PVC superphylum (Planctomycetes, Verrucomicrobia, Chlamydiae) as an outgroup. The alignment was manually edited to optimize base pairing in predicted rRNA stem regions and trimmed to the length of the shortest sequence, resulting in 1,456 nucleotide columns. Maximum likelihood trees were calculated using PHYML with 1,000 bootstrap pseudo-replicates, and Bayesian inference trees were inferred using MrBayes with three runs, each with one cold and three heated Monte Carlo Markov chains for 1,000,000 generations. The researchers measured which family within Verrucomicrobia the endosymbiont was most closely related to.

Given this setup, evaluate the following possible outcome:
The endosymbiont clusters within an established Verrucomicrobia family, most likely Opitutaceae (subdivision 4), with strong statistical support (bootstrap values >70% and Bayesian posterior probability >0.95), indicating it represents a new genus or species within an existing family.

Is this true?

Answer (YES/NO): NO